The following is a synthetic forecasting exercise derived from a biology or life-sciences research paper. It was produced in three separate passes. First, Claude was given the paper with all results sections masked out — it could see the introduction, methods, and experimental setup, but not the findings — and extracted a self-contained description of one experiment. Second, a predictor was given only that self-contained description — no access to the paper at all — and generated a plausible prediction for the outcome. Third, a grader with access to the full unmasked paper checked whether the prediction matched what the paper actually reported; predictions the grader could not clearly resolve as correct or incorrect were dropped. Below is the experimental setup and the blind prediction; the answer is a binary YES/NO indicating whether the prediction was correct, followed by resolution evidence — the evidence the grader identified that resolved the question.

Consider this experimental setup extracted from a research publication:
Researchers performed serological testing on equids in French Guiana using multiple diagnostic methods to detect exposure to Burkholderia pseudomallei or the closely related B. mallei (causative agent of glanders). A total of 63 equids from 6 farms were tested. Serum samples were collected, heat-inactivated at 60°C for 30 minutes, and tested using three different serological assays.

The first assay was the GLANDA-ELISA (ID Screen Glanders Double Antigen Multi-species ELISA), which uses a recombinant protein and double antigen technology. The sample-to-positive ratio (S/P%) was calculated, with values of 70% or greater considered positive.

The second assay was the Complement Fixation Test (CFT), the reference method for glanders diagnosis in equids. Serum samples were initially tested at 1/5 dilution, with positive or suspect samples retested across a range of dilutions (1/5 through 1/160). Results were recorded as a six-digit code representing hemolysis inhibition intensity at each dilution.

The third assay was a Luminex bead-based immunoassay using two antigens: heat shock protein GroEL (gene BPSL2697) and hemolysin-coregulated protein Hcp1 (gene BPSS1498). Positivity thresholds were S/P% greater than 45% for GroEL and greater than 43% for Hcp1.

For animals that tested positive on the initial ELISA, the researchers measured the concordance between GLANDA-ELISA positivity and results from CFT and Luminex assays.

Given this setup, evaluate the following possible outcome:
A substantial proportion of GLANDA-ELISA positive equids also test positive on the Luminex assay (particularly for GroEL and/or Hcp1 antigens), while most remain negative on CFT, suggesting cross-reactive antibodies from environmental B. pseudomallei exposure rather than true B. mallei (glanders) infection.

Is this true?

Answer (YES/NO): YES